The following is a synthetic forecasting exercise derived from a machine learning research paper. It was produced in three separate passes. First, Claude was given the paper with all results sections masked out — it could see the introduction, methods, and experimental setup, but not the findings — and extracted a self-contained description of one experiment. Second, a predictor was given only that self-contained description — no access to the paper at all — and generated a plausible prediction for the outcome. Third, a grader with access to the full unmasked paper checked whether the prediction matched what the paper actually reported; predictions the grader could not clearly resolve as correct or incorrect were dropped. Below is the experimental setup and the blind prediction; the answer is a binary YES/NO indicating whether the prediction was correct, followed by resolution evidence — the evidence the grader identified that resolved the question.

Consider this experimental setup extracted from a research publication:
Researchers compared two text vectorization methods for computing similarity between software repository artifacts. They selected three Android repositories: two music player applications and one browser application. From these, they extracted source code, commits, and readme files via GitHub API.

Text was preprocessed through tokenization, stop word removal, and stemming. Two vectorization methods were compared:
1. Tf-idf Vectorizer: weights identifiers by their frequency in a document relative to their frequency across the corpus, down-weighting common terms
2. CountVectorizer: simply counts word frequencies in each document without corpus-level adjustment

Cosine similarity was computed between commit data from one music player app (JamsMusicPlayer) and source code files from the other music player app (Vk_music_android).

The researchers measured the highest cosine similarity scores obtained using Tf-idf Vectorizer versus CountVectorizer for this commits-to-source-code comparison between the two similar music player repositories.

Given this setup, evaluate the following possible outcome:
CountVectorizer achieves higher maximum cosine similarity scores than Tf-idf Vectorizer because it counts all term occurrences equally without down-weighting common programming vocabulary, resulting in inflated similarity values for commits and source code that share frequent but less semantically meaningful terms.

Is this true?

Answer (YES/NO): NO